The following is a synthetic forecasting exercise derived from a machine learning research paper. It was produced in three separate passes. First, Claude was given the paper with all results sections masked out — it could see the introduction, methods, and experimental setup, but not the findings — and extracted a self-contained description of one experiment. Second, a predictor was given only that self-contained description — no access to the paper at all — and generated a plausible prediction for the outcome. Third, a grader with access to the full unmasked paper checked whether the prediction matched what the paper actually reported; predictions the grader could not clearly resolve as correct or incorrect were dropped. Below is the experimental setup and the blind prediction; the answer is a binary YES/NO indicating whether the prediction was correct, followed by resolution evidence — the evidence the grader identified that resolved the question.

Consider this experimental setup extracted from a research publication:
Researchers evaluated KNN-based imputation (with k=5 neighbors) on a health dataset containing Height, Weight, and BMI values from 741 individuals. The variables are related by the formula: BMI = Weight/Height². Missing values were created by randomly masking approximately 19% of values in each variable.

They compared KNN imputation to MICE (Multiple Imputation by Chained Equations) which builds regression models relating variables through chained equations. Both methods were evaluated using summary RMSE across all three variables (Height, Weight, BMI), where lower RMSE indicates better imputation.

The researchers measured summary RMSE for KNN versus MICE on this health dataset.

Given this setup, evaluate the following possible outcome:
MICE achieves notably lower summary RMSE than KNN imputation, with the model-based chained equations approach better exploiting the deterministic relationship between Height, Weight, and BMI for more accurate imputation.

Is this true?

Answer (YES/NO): YES